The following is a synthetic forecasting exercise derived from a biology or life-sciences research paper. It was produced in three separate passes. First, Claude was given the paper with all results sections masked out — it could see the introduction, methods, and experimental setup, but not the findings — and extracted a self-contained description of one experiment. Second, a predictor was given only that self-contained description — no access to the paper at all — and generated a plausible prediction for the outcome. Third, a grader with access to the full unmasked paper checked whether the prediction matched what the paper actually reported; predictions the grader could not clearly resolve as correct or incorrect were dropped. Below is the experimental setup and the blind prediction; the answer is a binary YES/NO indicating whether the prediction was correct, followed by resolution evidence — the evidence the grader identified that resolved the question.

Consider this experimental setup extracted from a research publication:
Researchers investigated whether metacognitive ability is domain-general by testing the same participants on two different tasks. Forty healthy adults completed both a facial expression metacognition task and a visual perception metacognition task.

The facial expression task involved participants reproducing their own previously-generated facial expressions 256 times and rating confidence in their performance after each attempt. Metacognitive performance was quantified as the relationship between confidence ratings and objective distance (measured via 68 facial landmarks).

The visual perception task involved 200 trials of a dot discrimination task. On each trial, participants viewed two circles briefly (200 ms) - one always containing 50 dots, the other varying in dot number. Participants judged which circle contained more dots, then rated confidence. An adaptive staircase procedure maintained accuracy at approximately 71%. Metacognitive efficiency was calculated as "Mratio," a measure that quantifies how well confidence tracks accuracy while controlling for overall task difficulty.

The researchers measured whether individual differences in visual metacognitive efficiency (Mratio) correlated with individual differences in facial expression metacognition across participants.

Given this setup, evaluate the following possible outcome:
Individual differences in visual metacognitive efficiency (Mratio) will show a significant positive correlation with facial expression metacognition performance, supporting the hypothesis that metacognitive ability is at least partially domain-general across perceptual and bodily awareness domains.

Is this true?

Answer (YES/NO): NO